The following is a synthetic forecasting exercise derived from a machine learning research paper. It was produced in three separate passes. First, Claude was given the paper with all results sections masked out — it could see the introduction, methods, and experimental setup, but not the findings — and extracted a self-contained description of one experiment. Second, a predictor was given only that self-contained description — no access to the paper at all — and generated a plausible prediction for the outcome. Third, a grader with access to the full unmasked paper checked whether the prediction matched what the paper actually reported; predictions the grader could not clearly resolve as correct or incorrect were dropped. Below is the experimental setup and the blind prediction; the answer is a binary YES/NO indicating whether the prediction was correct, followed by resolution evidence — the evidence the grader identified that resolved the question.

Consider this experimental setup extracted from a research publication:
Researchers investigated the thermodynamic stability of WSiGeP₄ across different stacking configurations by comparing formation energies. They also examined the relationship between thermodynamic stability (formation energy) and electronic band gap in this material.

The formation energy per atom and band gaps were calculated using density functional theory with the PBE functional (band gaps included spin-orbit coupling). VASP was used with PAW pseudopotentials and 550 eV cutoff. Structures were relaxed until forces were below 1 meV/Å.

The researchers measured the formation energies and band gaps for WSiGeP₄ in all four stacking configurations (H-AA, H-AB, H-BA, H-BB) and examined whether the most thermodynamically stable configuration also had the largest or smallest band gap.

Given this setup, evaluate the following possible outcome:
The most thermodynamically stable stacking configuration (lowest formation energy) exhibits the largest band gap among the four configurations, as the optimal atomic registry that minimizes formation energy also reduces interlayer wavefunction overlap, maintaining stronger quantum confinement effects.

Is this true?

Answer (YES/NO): YES